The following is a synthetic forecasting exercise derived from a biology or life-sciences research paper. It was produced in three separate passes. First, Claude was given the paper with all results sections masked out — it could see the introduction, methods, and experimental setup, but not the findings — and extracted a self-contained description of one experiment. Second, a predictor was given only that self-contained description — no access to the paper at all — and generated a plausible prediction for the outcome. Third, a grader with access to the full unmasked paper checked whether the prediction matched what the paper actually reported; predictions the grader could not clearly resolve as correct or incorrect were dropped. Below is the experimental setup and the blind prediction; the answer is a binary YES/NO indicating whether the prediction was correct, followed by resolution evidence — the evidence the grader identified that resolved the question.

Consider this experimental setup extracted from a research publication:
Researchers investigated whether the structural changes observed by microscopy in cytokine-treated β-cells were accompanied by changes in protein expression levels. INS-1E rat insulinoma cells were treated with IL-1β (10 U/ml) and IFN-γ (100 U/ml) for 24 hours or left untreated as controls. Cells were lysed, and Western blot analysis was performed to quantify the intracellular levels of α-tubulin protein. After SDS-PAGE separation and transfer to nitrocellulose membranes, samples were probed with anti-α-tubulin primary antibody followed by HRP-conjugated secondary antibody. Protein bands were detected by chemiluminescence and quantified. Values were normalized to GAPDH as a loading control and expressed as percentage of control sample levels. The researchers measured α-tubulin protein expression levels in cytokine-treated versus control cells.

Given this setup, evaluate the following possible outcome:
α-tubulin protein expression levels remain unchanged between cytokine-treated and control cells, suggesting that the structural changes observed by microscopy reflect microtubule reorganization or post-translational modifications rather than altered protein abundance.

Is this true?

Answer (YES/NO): YES